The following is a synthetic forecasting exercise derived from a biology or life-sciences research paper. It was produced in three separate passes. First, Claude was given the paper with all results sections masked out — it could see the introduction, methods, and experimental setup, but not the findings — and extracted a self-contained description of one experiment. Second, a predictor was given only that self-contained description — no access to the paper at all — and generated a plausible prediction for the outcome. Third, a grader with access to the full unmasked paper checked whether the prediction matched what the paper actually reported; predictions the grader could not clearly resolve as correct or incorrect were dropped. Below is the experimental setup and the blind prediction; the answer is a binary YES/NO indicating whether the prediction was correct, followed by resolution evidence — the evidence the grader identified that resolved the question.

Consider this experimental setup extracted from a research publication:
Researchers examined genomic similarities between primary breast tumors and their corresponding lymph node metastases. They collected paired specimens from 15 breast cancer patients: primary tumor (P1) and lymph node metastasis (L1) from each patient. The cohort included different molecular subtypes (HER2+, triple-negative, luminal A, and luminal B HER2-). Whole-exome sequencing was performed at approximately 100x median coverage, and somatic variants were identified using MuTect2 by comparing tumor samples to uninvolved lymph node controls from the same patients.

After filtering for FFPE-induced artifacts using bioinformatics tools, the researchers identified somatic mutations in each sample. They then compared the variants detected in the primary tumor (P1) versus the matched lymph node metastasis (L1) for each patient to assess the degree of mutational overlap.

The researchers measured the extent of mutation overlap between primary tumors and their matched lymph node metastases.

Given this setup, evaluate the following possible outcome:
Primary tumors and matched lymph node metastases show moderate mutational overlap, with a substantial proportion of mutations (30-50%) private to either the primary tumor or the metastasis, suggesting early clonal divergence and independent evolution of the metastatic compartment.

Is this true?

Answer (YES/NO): NO